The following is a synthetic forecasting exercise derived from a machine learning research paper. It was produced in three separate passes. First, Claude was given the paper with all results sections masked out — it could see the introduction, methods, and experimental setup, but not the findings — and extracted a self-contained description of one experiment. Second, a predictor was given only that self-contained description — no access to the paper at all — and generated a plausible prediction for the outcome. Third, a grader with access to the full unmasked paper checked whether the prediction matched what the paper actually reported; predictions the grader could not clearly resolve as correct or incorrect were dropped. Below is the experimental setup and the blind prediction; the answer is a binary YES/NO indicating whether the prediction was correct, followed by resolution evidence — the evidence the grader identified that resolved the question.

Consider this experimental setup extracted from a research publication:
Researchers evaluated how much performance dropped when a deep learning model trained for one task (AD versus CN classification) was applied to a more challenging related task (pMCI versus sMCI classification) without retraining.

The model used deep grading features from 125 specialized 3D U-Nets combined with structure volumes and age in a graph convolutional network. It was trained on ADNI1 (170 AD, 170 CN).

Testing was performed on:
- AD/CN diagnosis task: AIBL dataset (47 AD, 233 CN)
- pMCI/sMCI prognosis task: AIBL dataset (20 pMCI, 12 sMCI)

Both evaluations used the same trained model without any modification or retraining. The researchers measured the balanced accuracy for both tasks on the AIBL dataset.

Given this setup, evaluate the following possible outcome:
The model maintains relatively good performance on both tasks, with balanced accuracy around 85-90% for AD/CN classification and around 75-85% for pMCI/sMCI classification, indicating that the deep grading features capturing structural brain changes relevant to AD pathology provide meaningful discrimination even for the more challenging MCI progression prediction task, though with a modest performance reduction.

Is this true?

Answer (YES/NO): NO